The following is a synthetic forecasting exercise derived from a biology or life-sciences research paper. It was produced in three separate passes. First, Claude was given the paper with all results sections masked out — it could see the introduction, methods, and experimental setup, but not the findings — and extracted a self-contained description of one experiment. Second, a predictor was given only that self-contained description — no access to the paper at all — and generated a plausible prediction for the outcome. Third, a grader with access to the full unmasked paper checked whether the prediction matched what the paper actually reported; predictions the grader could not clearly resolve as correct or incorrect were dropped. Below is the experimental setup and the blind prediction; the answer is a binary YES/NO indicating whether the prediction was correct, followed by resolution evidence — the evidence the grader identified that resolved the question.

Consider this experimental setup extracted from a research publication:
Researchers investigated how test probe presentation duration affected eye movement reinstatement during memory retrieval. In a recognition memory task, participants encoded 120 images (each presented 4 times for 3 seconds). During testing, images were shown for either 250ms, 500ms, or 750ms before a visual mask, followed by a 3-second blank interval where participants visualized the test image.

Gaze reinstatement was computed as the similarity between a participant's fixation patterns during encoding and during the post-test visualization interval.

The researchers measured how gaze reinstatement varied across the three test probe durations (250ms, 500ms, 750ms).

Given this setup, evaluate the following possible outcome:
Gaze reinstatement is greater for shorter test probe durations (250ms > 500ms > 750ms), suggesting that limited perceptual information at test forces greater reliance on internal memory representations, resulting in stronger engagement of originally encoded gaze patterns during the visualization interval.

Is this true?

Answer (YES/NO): YES